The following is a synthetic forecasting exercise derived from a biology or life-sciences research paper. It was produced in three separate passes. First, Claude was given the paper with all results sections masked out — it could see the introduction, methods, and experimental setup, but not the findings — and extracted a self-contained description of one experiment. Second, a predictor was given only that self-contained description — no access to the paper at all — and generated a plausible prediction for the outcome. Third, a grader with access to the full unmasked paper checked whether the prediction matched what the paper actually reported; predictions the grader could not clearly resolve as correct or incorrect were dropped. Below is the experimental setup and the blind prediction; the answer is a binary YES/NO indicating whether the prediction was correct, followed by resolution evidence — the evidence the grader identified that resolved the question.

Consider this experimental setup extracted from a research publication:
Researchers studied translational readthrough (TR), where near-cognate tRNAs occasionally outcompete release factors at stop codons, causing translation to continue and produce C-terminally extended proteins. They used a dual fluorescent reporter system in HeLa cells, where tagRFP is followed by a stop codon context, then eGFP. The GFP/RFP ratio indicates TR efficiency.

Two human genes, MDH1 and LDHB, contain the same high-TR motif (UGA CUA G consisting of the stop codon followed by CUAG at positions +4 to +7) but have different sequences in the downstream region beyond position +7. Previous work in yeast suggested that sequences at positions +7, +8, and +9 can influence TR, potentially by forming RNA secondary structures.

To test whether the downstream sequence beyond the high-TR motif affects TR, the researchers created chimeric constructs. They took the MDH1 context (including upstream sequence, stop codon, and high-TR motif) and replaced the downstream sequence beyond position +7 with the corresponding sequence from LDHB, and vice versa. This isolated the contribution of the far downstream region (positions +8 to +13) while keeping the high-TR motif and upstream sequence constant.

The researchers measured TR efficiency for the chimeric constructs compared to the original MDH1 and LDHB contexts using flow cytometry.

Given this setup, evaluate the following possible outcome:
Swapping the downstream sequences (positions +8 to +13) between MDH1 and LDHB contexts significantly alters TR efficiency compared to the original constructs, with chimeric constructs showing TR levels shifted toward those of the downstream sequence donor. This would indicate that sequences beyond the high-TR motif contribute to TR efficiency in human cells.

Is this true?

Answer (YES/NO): YES